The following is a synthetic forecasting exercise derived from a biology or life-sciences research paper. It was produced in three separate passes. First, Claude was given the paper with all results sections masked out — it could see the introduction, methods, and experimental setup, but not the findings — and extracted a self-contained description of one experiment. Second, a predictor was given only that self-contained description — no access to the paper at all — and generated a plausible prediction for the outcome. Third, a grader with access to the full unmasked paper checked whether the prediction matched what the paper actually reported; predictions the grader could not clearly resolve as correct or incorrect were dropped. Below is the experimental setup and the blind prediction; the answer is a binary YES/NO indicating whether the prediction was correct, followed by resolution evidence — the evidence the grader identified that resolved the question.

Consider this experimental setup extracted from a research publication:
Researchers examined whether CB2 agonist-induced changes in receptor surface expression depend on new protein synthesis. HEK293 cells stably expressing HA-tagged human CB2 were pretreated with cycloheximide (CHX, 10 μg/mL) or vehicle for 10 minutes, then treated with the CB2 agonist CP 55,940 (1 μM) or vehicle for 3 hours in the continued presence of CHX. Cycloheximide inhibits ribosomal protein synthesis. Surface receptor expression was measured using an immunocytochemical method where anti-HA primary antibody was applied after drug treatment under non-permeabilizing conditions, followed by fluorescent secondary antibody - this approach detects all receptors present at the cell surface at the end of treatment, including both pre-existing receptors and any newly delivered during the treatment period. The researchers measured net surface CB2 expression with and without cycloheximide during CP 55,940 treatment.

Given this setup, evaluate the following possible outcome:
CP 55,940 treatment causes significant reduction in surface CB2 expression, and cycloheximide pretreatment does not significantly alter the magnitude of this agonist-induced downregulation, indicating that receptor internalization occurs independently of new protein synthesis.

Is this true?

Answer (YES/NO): NO